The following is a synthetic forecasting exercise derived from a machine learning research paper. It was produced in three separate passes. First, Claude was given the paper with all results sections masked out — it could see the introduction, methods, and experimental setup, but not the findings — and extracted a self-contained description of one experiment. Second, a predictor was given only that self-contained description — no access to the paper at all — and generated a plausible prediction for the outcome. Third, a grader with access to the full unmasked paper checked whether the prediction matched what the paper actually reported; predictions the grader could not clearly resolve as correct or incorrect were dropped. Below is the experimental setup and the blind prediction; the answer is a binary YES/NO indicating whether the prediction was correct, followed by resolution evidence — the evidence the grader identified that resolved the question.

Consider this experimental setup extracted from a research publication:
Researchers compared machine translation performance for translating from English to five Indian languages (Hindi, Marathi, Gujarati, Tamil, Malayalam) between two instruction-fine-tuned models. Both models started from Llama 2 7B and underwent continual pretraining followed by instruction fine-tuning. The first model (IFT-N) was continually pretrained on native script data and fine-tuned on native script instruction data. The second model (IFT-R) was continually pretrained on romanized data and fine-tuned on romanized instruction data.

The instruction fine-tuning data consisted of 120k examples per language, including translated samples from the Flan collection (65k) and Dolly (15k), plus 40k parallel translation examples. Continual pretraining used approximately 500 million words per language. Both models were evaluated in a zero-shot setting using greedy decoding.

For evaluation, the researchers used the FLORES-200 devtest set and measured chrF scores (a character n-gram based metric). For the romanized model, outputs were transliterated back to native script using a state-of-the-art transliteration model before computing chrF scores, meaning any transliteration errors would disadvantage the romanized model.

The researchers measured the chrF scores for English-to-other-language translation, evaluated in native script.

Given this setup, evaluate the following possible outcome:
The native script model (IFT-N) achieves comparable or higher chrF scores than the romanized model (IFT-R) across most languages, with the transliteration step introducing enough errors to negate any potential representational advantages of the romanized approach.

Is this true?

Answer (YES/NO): NO